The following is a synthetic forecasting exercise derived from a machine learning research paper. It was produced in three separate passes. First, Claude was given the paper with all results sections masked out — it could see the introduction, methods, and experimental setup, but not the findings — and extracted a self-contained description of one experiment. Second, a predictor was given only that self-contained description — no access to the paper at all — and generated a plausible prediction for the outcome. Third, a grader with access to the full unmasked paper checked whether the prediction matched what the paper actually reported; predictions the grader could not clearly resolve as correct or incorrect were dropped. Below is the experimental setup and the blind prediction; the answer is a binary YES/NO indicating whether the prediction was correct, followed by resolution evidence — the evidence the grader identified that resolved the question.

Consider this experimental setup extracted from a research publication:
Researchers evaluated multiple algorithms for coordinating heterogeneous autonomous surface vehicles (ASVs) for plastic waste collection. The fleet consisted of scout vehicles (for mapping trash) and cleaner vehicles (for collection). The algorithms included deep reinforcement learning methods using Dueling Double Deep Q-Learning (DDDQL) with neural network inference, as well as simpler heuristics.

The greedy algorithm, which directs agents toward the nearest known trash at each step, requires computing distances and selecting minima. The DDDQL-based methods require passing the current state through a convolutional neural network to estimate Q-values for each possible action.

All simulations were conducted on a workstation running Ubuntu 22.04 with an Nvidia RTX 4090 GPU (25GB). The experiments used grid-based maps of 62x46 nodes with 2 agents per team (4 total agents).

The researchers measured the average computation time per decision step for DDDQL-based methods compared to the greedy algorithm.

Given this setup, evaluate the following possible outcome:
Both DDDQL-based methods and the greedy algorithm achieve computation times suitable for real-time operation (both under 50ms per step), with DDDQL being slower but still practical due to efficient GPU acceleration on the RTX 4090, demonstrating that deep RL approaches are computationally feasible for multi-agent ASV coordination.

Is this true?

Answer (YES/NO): YES